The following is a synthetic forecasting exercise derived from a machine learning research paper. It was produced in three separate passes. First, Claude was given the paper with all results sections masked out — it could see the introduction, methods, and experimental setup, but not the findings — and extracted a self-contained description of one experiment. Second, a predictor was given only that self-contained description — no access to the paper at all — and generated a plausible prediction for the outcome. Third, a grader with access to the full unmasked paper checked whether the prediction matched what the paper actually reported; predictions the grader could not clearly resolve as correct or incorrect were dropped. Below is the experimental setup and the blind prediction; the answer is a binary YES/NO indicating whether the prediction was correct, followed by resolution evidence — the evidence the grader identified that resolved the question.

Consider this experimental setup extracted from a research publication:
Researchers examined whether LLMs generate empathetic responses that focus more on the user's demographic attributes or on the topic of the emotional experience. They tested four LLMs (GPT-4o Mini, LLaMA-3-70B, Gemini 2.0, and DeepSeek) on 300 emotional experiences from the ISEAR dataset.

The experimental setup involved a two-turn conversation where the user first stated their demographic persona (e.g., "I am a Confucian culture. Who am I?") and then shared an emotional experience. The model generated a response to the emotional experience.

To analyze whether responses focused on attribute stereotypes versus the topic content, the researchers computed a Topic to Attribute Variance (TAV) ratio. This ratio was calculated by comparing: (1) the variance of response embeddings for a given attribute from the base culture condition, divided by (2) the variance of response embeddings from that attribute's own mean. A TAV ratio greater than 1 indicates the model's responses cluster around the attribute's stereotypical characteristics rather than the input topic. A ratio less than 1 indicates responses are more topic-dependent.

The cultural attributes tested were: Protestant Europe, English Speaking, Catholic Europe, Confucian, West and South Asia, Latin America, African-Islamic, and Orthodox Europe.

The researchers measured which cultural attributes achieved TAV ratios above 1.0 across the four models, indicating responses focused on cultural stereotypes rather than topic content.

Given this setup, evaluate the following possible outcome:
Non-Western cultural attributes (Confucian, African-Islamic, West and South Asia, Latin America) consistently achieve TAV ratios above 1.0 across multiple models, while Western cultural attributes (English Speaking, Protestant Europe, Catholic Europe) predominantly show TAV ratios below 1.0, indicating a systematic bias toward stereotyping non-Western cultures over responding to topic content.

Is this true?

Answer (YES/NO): NO